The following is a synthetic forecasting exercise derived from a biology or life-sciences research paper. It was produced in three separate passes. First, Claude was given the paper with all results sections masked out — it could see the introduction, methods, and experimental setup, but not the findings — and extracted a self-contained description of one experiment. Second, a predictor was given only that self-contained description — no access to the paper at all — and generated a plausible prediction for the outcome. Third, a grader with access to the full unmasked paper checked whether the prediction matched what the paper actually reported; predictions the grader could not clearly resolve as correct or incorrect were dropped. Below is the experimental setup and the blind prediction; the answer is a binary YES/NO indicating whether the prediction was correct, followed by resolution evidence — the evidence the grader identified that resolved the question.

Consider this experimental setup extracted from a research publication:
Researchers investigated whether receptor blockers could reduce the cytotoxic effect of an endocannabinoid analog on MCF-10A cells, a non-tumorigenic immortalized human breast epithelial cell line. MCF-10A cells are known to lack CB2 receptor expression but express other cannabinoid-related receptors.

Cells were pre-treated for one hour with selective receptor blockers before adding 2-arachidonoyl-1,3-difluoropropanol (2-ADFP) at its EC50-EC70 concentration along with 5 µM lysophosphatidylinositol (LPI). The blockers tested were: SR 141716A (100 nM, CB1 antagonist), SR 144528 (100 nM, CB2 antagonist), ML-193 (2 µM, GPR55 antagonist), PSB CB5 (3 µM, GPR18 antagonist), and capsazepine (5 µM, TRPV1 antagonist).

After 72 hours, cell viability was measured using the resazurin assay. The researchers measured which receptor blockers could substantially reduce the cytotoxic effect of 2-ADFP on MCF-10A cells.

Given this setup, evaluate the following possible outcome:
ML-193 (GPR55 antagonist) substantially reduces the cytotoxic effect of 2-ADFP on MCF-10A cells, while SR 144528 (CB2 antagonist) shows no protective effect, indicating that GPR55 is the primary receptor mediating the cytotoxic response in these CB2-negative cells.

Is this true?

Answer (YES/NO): NO